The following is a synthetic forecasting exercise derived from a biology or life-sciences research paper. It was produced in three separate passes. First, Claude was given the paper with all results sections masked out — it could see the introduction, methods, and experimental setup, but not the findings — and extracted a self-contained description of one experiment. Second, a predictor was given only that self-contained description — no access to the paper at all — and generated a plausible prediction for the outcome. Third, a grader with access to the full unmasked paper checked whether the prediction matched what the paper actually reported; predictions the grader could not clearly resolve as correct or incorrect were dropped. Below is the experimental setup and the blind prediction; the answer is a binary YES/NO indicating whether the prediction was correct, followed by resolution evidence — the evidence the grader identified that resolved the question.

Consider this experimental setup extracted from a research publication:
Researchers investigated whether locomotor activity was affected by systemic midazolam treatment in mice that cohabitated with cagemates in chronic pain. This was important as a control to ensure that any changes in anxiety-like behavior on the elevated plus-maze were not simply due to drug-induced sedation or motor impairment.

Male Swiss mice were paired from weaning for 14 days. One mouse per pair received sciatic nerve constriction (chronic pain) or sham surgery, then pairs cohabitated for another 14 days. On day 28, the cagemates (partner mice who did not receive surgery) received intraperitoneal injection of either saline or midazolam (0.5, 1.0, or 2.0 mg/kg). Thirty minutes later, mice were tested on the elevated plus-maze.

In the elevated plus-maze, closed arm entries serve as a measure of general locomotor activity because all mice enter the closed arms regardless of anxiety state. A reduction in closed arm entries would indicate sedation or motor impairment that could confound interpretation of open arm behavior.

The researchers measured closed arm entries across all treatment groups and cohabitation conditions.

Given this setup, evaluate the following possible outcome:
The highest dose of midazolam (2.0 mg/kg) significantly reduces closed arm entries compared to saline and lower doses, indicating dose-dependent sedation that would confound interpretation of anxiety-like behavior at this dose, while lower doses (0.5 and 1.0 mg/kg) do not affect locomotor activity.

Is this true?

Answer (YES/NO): NO